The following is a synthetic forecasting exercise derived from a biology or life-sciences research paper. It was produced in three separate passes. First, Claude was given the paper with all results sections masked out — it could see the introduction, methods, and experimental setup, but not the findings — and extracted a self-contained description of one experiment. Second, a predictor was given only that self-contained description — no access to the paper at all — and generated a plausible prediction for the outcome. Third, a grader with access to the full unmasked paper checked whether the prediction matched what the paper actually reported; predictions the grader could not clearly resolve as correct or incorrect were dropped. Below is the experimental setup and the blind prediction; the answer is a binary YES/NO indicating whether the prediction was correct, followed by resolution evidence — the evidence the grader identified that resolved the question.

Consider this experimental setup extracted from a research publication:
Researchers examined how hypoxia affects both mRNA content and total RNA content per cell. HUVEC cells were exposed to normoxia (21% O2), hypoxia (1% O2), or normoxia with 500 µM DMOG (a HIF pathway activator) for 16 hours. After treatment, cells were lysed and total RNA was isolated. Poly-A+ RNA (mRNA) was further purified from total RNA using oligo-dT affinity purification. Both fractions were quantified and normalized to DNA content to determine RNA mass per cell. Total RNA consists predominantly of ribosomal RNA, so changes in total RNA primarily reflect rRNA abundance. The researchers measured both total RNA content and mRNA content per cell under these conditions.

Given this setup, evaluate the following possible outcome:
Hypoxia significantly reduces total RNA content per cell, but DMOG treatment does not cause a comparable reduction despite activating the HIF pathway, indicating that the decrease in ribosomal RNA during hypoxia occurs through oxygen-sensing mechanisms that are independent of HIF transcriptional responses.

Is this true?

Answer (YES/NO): NO